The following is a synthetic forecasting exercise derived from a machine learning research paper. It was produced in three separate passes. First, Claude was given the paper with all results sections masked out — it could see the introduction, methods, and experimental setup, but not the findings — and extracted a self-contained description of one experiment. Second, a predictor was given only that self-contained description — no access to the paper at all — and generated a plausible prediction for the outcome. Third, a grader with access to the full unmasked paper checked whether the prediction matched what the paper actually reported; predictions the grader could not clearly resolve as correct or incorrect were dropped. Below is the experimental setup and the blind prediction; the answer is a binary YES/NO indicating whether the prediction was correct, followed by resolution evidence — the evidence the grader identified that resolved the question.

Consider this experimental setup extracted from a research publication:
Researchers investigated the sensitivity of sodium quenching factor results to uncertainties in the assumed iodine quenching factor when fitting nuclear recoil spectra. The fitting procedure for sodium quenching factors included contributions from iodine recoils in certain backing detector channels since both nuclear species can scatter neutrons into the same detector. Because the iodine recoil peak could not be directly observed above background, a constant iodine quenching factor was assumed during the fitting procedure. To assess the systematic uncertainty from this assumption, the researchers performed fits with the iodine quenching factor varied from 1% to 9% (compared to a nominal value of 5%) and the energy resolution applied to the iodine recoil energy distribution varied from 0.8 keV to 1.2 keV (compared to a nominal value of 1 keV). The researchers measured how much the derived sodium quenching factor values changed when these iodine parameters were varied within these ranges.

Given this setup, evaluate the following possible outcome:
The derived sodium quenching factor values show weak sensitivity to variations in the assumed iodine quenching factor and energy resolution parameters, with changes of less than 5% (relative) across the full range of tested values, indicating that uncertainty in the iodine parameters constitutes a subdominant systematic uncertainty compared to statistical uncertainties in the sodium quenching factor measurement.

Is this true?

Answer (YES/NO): YES